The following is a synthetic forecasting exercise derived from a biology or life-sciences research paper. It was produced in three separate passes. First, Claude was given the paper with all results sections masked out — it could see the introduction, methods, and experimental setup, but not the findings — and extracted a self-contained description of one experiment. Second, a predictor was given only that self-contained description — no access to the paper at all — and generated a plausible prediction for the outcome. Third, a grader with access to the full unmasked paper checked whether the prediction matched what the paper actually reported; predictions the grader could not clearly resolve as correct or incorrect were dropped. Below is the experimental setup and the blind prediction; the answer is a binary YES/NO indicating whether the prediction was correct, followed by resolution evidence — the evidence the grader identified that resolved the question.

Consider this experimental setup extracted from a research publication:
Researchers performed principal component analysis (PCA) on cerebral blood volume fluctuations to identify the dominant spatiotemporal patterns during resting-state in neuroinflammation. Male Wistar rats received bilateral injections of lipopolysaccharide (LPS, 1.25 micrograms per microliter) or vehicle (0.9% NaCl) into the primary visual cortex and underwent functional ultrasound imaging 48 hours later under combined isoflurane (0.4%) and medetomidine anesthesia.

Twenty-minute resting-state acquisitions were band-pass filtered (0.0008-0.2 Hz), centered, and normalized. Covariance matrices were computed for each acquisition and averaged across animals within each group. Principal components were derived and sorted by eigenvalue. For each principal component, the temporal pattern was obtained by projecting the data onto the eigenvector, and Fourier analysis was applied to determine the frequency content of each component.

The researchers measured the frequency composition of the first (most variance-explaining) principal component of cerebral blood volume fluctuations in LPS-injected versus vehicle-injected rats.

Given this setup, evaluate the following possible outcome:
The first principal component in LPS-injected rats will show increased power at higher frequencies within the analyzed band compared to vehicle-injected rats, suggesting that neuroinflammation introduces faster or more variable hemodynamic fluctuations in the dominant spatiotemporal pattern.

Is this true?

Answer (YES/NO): NO